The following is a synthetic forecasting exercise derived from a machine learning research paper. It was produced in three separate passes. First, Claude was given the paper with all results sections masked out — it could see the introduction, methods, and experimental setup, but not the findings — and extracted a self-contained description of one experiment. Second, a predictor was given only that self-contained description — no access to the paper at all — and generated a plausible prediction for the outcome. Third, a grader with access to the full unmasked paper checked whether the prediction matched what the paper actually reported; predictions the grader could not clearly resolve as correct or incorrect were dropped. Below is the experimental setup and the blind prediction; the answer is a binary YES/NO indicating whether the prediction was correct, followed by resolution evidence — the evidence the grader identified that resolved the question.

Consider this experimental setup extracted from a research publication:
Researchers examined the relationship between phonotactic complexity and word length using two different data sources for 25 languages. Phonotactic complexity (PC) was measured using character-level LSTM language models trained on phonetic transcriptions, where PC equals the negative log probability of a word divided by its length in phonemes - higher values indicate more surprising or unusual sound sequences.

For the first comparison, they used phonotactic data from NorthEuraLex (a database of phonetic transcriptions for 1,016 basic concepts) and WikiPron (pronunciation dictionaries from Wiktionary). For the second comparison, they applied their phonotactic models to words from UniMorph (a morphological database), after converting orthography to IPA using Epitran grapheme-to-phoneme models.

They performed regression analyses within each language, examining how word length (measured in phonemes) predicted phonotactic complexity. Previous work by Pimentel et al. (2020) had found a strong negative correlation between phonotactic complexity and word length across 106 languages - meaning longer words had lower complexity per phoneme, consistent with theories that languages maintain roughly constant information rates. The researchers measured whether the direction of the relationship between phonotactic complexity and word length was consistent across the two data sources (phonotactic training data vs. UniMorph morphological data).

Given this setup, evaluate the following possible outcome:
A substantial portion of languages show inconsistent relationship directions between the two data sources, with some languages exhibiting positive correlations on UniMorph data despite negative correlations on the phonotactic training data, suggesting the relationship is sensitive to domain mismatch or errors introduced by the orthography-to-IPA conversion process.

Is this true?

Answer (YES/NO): YES